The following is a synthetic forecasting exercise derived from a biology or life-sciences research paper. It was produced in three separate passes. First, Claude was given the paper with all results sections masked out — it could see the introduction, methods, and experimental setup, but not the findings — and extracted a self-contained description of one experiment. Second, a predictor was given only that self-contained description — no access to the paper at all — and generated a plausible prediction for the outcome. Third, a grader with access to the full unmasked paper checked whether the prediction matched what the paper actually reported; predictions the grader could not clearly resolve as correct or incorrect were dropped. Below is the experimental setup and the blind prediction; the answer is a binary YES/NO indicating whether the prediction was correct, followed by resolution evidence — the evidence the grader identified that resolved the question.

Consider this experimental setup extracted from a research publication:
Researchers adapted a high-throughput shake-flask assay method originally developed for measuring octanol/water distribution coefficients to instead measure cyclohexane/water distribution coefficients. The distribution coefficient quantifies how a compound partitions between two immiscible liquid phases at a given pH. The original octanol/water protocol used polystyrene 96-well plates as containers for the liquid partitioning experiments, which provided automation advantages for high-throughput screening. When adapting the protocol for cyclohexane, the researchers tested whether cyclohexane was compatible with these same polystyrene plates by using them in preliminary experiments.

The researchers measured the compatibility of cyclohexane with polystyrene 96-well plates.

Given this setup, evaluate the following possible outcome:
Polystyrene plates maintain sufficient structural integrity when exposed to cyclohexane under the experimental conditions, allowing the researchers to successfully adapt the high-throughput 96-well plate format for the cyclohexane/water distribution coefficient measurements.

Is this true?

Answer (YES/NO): NO